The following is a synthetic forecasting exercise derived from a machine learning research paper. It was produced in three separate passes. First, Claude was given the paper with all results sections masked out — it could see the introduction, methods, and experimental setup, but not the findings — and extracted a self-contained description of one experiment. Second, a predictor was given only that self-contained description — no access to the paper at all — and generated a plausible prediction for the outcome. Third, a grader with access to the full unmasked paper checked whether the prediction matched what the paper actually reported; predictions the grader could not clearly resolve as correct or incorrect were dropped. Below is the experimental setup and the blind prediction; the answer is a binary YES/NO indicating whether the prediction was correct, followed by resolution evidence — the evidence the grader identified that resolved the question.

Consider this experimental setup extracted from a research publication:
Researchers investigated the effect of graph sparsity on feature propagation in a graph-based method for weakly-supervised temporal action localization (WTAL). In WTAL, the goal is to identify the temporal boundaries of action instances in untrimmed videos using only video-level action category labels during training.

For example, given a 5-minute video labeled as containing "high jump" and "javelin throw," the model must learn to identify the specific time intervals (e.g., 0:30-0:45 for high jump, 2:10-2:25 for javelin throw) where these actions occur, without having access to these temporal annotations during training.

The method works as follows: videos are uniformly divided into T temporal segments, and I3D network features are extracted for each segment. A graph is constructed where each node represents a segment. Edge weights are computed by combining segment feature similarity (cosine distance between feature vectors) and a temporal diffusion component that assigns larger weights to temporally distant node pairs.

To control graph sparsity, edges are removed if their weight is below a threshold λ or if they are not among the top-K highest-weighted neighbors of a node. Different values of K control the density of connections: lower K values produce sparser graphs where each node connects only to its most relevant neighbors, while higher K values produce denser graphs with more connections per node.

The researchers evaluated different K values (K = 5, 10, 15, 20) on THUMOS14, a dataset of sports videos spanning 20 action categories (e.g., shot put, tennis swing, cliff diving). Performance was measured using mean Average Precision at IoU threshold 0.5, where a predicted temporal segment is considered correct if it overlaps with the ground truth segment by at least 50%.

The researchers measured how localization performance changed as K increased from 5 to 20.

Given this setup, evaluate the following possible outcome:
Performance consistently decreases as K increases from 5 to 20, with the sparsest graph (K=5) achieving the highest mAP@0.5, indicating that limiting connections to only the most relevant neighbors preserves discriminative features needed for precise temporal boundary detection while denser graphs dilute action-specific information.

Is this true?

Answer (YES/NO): NO